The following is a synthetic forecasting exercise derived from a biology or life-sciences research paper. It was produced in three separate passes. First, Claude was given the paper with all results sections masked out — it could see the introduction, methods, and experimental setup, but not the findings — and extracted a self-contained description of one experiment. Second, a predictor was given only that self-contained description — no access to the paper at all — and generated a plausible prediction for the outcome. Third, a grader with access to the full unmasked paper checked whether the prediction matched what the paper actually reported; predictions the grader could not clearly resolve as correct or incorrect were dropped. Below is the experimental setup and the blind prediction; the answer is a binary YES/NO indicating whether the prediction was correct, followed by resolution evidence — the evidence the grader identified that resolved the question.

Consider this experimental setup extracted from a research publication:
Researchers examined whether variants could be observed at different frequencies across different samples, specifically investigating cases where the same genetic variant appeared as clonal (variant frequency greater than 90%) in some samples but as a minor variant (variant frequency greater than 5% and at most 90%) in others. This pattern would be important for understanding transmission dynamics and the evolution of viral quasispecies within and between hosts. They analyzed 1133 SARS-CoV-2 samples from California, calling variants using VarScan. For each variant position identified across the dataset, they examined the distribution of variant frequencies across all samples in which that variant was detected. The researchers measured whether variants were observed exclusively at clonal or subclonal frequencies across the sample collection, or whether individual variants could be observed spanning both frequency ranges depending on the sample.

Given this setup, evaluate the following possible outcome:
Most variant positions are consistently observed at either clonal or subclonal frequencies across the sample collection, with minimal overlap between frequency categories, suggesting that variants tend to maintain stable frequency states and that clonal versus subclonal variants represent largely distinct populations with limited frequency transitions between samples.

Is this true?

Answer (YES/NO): YES